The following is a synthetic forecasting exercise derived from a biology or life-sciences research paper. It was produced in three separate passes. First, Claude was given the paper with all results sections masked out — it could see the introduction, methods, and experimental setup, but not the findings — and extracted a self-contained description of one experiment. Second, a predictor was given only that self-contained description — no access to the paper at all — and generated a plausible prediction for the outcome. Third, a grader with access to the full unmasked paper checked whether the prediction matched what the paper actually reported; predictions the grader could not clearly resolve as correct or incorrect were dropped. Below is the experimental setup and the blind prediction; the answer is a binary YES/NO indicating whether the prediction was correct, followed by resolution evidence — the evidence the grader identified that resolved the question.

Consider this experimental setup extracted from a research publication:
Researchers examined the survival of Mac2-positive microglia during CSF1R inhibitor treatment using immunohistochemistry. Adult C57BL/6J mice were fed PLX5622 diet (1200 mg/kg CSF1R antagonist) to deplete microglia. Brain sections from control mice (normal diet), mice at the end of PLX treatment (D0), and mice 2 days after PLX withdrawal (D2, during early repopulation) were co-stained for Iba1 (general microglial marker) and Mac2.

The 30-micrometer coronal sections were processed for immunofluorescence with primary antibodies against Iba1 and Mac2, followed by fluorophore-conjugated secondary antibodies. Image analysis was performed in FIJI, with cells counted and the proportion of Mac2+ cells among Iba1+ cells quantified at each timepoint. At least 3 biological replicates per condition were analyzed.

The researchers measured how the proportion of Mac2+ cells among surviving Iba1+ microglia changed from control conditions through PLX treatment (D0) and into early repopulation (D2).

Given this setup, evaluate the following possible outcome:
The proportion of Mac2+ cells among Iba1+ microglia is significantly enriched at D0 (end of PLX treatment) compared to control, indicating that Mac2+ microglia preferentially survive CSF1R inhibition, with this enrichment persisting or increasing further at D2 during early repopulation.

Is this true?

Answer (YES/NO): YES